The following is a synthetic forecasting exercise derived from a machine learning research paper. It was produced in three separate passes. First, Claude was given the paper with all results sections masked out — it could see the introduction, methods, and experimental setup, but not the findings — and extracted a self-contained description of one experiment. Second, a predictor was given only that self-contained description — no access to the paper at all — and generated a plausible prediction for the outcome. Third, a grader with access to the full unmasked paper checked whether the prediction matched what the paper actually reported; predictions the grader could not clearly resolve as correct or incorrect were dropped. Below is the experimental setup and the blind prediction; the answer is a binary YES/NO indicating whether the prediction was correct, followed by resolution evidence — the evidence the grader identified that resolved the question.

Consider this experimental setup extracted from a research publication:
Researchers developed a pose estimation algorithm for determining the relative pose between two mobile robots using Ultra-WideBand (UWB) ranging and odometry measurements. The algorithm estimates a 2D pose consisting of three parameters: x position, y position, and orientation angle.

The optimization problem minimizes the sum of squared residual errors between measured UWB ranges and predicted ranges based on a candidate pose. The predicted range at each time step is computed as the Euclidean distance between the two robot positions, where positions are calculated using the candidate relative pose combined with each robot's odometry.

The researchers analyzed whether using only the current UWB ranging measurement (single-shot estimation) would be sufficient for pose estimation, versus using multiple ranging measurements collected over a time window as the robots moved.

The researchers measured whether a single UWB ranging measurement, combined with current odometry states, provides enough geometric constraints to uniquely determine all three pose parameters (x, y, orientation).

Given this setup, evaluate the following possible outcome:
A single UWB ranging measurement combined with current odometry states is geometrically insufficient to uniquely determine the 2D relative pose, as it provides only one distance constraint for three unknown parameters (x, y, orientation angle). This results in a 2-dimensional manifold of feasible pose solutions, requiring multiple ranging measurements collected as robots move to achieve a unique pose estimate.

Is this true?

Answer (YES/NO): YES